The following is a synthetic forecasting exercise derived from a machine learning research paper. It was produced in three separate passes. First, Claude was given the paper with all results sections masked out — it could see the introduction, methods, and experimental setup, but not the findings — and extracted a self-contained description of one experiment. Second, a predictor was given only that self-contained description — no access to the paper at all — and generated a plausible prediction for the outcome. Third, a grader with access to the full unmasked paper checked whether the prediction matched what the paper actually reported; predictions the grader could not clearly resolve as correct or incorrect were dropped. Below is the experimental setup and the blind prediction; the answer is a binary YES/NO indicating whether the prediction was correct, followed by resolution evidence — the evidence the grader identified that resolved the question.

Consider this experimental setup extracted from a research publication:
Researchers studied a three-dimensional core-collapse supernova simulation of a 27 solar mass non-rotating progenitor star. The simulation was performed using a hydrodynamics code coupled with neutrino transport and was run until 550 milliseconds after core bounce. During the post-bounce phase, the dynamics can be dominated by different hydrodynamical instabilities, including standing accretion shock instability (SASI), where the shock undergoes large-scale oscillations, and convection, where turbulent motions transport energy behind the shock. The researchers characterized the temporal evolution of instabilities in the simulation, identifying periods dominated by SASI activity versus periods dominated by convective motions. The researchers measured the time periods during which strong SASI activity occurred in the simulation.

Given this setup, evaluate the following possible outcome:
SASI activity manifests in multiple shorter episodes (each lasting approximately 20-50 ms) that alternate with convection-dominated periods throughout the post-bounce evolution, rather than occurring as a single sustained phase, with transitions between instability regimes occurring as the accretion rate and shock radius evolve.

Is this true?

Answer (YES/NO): NO